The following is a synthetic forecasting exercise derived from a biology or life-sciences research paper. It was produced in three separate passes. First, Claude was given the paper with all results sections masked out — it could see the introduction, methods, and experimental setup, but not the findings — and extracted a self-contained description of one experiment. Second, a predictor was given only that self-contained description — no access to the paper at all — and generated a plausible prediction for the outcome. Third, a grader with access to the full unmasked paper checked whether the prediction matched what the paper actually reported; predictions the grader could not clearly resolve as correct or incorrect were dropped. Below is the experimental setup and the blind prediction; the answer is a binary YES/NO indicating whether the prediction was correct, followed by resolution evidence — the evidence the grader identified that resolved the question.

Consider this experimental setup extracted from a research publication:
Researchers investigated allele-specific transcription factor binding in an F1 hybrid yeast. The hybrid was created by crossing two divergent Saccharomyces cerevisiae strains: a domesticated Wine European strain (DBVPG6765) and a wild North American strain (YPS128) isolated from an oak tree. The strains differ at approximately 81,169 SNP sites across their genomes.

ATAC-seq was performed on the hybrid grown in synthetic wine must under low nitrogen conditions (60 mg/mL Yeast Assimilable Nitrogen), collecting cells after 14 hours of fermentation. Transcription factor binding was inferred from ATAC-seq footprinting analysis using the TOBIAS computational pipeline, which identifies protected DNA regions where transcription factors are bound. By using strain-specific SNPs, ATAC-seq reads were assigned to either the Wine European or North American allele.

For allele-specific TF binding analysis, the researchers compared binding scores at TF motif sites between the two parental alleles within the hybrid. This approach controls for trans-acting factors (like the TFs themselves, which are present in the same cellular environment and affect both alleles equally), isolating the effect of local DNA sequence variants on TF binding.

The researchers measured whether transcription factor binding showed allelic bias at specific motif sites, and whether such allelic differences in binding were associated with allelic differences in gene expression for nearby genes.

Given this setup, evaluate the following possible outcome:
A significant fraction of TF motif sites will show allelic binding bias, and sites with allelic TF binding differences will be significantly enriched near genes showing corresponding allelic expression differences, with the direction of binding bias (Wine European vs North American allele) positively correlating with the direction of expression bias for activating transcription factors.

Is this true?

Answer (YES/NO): NO